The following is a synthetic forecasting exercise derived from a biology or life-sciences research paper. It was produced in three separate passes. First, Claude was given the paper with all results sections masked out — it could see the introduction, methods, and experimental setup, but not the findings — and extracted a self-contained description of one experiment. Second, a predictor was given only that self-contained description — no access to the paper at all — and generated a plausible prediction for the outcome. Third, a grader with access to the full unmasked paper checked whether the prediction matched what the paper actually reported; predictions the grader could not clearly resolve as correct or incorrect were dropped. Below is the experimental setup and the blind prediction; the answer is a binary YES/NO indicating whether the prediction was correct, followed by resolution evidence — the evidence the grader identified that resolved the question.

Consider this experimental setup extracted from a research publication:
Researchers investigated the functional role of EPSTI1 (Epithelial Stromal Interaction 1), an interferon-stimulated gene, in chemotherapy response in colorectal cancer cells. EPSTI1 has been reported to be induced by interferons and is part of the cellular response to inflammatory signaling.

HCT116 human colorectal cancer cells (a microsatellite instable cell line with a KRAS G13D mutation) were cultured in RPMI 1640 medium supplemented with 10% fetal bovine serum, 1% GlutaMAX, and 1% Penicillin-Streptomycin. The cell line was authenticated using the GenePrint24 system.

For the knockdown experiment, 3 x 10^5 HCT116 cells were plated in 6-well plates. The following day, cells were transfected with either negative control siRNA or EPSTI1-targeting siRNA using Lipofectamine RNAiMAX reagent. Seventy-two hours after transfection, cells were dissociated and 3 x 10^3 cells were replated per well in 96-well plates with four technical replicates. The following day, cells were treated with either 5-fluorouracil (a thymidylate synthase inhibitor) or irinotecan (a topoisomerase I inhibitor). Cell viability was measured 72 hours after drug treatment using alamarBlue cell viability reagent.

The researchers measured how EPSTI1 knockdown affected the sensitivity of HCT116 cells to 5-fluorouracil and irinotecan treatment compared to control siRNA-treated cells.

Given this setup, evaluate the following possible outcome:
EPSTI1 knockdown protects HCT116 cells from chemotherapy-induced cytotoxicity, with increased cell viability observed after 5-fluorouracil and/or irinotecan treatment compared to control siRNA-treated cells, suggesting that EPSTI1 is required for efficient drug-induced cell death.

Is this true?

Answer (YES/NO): NO